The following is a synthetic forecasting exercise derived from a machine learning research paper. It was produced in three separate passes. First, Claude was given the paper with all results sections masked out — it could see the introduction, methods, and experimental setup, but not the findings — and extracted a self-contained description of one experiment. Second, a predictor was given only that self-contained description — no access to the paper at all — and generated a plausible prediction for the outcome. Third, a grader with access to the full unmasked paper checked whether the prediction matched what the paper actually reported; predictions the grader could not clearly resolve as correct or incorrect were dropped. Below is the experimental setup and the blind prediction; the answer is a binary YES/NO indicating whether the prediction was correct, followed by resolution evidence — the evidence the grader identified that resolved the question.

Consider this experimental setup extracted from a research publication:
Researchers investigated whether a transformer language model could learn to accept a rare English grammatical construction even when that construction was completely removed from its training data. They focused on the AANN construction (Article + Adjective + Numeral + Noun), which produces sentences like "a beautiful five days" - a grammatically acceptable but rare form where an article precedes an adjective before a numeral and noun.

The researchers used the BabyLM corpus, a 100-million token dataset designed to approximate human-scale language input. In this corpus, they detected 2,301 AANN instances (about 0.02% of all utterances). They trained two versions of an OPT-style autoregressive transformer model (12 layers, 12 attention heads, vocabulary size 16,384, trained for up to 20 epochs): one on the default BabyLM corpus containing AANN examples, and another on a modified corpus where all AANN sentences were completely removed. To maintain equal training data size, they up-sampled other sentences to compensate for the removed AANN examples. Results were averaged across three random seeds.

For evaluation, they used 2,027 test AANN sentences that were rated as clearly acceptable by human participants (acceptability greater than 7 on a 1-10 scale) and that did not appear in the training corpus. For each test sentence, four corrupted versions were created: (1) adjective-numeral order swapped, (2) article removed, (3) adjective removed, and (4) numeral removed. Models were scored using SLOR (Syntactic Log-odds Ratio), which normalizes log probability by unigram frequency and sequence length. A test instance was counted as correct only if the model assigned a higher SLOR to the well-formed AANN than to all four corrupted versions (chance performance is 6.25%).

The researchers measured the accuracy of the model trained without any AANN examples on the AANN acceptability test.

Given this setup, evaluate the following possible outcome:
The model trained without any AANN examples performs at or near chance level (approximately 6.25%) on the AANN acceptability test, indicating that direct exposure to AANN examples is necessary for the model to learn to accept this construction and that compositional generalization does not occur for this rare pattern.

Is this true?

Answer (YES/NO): NO